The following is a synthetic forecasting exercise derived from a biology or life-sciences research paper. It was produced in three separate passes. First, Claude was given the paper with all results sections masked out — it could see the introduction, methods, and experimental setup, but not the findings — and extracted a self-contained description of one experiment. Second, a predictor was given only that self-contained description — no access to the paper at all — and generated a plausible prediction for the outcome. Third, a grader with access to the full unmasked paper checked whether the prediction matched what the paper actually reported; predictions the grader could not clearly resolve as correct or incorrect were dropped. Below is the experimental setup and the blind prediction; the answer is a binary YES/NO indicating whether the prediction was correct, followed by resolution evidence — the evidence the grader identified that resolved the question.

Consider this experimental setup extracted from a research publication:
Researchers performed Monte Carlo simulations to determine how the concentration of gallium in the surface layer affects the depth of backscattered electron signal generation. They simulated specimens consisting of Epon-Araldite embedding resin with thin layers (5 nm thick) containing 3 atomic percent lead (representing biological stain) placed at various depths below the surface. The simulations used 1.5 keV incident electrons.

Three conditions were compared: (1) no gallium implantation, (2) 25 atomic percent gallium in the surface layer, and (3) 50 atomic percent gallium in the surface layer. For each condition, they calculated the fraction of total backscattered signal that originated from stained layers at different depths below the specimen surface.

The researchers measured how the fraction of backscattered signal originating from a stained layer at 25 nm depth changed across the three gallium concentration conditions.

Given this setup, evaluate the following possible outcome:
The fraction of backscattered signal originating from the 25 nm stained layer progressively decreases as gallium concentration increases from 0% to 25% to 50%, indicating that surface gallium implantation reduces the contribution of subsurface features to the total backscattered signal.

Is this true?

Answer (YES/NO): YES